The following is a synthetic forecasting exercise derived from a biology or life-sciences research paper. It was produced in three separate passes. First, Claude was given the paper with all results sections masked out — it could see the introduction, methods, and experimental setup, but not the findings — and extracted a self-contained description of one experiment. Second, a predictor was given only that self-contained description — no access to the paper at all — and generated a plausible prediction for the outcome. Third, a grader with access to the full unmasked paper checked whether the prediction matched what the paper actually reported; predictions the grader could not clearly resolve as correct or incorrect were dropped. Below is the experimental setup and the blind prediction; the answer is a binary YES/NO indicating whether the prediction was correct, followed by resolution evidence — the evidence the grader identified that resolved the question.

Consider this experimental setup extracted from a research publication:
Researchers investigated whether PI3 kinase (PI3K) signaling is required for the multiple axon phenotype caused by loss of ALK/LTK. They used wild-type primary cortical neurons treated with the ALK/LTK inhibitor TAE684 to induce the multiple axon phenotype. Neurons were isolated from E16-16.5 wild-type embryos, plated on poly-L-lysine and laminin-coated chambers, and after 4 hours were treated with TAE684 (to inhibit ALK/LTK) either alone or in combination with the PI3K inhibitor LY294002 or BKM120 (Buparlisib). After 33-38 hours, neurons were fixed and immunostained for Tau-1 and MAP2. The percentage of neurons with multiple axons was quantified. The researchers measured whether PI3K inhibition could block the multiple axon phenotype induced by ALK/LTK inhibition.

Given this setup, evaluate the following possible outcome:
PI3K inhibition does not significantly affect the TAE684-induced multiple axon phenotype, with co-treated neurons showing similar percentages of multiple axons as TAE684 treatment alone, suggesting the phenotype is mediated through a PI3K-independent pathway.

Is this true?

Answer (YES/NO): NO